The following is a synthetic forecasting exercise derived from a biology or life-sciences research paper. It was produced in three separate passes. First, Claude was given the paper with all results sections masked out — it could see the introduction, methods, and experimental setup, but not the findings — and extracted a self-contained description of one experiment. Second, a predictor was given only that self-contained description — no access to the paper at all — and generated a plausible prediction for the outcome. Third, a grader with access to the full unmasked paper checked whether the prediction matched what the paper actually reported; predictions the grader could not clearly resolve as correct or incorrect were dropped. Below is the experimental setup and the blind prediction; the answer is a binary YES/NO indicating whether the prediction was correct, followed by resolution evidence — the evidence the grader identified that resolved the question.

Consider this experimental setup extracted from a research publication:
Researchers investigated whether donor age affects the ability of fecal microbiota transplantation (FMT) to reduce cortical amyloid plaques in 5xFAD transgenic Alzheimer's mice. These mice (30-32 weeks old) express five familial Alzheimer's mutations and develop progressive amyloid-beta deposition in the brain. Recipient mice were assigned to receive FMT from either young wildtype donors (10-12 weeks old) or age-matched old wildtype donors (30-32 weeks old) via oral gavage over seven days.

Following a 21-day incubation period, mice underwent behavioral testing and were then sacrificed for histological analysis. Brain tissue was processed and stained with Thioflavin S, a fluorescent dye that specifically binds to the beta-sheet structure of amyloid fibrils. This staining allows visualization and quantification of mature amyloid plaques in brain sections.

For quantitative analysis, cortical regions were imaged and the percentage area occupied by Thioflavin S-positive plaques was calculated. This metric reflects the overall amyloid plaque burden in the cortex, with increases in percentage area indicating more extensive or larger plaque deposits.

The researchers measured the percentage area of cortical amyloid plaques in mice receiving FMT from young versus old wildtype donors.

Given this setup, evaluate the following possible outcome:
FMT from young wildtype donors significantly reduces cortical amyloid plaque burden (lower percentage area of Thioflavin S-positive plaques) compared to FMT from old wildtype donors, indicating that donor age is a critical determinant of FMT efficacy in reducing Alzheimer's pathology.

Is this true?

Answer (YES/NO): YES